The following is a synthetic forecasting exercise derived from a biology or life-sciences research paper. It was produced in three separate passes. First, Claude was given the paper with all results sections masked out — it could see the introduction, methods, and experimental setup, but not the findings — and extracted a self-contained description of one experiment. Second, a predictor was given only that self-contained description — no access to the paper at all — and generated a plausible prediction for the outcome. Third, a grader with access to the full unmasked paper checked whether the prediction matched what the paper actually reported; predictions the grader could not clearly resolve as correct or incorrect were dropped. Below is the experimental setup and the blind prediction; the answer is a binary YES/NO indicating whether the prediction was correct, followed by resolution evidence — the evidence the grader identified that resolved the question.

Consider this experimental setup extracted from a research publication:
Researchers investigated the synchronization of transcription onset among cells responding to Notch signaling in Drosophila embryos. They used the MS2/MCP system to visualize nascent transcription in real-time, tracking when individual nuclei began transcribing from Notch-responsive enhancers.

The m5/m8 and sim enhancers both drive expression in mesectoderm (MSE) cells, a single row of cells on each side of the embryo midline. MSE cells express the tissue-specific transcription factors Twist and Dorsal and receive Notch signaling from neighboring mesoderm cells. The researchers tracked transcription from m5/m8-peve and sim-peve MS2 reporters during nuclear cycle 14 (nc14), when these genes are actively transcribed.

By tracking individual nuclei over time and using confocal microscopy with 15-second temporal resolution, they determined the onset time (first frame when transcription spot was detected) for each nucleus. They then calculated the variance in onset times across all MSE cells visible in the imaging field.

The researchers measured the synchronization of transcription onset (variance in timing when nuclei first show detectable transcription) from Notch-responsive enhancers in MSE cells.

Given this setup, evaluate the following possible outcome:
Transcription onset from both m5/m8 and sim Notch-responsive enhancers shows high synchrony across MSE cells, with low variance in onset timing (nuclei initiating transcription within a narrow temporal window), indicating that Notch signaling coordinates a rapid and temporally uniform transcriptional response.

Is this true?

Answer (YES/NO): YES